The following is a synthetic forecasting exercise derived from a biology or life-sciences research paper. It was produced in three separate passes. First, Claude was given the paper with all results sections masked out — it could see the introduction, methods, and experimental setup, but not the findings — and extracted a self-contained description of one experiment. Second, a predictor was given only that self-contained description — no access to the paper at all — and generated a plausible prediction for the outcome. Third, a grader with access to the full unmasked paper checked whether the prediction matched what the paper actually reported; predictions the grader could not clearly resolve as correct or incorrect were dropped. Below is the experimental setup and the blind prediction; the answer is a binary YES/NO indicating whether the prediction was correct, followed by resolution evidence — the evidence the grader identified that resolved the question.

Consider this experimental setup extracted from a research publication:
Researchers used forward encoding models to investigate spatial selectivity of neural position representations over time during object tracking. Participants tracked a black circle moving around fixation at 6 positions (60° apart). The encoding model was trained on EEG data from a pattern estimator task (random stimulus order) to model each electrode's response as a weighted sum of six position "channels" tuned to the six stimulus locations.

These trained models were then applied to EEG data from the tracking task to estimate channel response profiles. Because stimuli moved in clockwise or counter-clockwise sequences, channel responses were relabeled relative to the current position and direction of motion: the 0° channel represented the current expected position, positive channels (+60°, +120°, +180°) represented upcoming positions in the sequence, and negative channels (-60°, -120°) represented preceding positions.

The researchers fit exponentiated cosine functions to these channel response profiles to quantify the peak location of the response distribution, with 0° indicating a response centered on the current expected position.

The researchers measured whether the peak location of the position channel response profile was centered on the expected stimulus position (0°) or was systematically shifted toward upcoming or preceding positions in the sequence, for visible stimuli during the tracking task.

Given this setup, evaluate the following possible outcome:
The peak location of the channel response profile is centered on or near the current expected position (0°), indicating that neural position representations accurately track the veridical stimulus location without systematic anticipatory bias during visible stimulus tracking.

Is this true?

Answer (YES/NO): NO